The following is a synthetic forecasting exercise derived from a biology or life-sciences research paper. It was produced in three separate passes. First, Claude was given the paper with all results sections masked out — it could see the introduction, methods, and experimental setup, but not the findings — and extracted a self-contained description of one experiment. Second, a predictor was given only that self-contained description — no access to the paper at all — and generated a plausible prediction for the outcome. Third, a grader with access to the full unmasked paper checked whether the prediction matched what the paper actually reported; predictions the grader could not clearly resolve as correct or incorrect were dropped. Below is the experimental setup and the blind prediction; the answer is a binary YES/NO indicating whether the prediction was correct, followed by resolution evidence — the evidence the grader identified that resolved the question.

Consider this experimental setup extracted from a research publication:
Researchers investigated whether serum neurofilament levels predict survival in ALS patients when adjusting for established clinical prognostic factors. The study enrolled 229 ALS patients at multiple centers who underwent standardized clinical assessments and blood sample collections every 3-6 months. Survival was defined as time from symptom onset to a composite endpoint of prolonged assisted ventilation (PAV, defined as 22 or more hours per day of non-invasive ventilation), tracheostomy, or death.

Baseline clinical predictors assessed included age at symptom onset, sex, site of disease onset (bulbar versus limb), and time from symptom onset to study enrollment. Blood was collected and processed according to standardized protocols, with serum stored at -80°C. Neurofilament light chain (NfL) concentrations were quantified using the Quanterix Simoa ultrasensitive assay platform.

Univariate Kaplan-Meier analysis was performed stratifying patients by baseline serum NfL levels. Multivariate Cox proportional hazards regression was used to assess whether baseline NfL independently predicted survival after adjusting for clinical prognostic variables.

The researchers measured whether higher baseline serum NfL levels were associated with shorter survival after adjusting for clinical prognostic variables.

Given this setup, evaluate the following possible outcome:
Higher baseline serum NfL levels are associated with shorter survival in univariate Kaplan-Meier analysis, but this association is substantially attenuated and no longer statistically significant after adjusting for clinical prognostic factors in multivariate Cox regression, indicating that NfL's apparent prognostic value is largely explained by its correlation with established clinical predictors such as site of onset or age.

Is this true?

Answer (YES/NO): NO